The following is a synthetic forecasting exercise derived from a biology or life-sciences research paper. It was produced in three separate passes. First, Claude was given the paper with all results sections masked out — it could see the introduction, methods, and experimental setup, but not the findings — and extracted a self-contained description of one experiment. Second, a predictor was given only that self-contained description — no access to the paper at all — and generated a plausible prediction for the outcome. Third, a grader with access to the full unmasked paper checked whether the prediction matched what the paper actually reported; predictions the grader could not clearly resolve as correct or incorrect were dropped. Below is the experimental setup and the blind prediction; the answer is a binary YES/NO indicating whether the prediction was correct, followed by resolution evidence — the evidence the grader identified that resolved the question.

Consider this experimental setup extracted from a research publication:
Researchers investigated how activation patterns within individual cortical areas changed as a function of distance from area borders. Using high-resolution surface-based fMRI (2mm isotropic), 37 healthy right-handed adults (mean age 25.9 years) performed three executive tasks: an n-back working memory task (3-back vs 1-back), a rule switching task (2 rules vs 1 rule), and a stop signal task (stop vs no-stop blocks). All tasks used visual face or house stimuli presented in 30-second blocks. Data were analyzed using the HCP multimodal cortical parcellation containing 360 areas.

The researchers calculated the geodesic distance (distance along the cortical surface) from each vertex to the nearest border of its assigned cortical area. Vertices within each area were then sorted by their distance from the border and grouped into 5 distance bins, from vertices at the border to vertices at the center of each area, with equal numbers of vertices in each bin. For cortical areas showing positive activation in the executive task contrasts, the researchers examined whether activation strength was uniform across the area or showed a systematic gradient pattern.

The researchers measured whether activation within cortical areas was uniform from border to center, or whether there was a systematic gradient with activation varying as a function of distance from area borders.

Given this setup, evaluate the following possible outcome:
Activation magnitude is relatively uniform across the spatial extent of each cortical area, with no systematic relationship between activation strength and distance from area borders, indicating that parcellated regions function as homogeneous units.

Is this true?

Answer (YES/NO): NO